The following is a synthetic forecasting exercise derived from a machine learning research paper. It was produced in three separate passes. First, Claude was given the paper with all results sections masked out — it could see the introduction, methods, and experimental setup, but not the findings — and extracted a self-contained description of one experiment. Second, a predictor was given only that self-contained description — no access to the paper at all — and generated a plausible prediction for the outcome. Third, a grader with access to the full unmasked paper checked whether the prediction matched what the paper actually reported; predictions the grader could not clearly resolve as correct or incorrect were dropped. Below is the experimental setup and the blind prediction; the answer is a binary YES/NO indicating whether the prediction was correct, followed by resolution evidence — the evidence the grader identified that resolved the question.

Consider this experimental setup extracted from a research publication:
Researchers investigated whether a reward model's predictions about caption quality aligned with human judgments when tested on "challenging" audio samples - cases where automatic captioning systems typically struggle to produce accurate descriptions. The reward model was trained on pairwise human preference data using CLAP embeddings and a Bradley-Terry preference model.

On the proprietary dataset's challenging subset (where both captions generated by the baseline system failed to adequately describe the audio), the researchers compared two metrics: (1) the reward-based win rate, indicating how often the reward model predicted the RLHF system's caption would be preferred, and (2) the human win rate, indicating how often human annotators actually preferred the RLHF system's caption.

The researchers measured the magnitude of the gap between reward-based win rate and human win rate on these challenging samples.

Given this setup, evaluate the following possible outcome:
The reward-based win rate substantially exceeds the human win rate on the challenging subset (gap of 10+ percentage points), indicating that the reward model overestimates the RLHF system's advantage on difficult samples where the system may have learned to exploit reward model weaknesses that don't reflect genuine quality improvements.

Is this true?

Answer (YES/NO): YES